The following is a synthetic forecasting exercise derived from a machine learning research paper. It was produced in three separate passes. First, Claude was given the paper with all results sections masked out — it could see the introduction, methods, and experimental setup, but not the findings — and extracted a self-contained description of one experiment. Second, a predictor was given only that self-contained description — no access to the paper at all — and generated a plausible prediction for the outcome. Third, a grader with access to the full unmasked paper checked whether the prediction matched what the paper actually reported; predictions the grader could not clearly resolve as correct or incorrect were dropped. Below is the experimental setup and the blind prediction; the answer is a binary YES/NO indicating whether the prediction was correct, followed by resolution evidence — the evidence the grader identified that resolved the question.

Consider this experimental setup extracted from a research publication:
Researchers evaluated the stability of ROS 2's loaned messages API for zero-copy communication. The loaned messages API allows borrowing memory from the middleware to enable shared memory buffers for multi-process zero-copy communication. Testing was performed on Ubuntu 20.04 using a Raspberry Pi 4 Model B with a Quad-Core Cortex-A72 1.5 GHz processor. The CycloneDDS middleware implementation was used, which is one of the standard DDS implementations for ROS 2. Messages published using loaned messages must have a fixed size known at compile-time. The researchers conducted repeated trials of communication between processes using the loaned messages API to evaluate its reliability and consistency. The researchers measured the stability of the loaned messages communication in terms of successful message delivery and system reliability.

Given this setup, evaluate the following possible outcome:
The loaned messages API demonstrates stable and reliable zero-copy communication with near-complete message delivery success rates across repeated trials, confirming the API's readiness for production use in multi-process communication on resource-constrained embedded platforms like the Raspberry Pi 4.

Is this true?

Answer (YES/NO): NO